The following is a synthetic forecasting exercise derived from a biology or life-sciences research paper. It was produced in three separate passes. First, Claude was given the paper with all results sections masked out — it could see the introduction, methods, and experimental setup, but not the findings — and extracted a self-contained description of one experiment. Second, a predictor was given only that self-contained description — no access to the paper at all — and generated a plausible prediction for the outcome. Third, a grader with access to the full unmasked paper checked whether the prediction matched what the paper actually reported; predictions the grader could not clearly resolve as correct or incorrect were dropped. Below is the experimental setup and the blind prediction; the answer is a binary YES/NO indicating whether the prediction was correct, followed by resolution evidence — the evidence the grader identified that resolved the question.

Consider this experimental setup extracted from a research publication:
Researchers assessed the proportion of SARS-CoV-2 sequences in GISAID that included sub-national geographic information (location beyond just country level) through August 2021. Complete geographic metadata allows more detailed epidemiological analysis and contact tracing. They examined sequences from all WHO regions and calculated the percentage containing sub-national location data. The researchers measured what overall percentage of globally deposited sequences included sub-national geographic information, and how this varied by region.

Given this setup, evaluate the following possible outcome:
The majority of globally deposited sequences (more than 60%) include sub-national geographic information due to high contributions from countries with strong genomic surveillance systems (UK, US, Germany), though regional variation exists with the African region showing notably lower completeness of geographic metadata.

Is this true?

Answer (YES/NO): NO